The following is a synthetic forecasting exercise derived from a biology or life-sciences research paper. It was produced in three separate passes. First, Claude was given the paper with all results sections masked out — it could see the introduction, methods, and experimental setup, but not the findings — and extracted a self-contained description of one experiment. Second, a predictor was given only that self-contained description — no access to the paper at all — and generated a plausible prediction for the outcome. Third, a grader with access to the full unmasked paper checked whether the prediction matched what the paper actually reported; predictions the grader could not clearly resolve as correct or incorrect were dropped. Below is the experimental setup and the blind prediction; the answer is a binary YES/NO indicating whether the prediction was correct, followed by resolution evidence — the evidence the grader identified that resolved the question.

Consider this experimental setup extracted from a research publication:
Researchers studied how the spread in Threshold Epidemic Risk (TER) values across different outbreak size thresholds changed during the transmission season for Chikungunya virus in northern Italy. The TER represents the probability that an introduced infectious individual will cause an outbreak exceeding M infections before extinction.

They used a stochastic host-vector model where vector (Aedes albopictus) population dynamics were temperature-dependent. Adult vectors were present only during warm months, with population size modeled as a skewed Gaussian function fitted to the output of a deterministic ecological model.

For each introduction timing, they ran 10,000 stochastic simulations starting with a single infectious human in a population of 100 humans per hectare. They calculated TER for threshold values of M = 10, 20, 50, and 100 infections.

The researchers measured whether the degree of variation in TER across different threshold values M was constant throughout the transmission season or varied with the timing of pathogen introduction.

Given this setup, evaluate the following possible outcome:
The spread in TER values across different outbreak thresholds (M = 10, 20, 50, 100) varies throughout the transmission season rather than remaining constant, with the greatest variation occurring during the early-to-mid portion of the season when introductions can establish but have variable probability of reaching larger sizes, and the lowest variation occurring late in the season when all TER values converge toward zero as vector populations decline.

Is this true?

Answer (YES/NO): NO